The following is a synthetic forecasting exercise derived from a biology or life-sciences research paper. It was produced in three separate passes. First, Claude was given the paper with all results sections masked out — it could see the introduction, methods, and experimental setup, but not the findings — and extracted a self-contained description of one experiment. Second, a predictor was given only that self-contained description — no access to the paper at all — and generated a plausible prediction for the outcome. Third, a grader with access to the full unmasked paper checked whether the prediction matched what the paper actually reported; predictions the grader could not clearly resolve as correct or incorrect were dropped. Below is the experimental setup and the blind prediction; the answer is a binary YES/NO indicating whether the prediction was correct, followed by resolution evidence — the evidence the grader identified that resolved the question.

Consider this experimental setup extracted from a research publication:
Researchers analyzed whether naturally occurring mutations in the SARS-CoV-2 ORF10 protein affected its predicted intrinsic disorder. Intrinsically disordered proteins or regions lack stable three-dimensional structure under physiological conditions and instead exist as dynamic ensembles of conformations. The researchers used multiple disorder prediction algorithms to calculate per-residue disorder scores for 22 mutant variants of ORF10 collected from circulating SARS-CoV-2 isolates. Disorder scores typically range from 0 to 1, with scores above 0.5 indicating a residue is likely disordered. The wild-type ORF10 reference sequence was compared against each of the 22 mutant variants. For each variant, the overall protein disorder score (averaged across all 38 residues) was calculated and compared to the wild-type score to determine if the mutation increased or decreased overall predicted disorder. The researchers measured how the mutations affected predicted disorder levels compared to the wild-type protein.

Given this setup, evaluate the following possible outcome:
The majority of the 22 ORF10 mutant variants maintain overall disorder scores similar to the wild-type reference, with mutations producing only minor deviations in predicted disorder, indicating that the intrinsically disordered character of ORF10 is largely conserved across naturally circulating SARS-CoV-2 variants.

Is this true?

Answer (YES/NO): NO